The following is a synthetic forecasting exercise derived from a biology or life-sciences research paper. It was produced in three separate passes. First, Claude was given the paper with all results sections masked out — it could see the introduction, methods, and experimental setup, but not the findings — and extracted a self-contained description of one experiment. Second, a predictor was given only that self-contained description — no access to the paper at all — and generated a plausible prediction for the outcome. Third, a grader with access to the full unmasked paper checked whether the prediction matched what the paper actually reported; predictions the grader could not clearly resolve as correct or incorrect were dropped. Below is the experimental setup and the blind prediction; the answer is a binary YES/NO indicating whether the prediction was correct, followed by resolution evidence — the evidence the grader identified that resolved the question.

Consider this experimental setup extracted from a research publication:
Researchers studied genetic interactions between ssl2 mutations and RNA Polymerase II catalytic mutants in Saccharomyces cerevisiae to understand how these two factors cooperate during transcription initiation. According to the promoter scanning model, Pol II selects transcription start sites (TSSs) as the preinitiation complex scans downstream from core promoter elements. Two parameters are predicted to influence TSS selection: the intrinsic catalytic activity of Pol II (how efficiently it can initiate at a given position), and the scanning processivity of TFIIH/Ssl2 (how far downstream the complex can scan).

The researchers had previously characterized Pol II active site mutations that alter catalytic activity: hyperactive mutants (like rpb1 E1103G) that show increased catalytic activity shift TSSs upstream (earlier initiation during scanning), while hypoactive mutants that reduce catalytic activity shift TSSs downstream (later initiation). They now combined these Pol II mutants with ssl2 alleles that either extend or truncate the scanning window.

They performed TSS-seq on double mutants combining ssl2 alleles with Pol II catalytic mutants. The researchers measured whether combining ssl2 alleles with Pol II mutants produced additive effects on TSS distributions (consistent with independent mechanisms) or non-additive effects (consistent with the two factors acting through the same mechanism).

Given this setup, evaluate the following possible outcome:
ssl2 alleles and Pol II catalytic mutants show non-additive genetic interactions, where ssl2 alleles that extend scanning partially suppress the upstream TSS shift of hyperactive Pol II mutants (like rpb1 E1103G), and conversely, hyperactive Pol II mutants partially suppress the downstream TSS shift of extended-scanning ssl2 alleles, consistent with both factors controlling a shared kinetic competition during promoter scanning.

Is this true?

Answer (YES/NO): NO